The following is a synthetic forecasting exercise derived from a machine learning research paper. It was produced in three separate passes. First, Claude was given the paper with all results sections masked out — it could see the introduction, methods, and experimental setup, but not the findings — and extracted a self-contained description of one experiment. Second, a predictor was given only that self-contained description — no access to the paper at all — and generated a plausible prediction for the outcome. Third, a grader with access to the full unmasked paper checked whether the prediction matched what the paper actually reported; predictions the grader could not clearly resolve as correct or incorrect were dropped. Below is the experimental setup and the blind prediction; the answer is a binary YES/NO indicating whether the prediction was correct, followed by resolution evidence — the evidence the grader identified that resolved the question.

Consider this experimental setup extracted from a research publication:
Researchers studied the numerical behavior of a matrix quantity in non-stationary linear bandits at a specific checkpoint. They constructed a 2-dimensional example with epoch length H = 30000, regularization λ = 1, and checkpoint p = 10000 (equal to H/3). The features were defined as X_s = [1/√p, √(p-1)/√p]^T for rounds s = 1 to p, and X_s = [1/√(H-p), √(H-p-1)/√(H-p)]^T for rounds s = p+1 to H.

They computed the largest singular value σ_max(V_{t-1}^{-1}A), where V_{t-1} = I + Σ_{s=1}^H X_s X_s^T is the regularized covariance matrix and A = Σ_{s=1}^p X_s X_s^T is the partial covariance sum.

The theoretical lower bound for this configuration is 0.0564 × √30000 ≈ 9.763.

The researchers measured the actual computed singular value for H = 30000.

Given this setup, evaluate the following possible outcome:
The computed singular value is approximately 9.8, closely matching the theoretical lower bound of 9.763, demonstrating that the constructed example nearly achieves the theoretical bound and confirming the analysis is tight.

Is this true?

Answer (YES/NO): NO